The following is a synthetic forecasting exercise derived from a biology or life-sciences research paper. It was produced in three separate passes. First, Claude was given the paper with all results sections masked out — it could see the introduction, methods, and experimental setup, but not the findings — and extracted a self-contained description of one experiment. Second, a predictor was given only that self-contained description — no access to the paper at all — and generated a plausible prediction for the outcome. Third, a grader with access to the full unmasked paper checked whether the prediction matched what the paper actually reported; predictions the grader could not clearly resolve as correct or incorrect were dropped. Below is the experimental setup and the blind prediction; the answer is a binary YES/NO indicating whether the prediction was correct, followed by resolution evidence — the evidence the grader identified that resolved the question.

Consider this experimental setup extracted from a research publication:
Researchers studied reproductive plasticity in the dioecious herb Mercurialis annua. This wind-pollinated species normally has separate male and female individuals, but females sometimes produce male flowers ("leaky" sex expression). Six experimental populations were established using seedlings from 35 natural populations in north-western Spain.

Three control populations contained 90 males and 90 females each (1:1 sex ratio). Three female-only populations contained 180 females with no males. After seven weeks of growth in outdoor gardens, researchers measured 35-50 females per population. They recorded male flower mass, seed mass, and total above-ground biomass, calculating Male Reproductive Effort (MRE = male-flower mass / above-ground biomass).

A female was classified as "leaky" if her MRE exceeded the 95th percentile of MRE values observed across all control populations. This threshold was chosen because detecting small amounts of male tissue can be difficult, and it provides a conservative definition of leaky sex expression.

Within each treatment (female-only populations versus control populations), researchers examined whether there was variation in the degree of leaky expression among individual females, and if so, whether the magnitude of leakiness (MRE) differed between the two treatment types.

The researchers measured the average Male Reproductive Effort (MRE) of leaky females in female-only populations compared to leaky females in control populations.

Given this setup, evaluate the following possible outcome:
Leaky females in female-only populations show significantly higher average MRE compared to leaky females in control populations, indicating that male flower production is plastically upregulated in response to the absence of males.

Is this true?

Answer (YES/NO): YES